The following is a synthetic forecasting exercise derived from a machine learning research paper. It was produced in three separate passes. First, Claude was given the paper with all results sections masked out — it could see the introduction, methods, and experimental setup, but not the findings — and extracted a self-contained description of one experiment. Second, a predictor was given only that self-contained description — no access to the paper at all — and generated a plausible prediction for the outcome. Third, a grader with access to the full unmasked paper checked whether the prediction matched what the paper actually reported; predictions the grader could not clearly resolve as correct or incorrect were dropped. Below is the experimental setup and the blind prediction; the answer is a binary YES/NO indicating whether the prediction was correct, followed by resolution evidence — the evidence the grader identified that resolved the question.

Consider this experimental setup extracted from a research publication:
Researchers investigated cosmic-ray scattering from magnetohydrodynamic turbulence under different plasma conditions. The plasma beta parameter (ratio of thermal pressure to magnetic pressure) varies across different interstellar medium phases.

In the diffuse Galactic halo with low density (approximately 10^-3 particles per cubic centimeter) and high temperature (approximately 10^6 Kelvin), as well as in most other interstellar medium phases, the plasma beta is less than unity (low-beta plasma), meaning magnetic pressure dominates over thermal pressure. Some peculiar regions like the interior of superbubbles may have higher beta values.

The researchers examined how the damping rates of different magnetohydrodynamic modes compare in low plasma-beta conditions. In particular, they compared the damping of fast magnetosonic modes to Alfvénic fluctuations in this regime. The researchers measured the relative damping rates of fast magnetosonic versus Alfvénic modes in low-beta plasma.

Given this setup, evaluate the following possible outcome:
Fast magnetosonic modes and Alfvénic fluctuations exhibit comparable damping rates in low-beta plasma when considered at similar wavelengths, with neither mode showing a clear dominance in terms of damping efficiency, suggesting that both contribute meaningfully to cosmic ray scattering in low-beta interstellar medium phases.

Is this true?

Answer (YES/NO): NO